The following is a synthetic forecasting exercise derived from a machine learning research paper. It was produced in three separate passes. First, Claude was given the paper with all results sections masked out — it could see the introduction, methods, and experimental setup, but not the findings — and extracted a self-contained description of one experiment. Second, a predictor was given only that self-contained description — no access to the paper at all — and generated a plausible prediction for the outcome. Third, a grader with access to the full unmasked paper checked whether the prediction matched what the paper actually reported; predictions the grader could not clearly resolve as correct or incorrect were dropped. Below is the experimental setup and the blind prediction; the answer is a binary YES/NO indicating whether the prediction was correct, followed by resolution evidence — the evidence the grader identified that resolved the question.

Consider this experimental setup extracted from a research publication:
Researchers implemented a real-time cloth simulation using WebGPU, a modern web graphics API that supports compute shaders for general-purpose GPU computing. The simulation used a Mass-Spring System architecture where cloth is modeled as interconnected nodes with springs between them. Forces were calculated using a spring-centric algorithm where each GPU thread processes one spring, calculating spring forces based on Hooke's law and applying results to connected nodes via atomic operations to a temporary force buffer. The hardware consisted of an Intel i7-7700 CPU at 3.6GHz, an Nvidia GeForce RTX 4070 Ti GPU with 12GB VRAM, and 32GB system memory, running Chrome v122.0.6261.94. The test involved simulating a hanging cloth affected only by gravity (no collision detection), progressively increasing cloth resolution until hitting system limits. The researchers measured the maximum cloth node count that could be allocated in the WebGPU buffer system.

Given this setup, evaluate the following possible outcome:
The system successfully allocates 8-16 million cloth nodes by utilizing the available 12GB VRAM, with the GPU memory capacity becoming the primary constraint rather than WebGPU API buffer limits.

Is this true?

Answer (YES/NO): NO